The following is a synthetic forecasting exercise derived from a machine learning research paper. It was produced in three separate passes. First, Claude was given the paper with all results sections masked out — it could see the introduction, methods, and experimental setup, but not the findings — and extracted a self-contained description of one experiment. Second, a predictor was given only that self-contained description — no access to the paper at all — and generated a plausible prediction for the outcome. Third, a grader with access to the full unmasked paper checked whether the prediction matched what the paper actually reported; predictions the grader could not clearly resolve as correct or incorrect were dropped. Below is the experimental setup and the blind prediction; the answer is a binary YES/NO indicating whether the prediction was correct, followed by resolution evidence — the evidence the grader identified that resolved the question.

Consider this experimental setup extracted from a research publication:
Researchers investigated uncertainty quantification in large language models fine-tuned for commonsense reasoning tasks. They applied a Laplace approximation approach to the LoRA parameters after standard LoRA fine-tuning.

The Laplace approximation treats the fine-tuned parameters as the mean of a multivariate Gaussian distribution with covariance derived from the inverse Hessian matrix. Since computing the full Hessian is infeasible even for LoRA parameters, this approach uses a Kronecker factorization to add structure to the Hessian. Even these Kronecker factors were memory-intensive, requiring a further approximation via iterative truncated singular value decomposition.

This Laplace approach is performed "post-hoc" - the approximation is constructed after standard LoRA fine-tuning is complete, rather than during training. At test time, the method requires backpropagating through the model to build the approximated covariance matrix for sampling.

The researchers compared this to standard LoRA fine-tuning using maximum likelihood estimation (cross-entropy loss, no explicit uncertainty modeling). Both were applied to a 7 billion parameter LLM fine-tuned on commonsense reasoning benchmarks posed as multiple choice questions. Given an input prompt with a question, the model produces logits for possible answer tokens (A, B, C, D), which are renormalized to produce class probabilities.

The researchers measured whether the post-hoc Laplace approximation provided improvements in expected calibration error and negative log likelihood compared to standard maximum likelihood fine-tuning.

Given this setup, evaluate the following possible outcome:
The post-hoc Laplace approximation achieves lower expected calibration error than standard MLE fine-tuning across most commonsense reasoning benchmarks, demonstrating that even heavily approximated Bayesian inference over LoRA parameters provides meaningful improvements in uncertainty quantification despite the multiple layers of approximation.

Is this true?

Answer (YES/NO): YES